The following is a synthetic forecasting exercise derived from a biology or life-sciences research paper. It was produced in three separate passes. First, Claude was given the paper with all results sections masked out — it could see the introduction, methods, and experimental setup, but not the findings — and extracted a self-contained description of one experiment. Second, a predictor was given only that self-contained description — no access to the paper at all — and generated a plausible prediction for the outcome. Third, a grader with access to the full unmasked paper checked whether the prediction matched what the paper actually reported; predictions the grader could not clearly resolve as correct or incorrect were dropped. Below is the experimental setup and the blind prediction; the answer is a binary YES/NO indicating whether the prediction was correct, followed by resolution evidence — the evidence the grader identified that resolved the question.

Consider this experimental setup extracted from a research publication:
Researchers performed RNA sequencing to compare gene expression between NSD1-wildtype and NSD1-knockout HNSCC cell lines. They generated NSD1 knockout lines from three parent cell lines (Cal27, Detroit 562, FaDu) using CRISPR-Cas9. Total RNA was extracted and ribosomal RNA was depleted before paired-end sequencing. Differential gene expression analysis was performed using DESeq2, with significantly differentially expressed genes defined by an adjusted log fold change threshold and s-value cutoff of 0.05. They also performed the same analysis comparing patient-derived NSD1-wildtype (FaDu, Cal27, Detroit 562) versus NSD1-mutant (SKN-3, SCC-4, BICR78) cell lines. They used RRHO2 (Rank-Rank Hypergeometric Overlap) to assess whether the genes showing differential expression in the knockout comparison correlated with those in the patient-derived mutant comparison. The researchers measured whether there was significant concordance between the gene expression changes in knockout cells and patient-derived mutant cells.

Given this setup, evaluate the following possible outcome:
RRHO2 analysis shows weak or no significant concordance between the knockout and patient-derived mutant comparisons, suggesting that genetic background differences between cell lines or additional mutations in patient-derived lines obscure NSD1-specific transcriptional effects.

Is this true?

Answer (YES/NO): NO